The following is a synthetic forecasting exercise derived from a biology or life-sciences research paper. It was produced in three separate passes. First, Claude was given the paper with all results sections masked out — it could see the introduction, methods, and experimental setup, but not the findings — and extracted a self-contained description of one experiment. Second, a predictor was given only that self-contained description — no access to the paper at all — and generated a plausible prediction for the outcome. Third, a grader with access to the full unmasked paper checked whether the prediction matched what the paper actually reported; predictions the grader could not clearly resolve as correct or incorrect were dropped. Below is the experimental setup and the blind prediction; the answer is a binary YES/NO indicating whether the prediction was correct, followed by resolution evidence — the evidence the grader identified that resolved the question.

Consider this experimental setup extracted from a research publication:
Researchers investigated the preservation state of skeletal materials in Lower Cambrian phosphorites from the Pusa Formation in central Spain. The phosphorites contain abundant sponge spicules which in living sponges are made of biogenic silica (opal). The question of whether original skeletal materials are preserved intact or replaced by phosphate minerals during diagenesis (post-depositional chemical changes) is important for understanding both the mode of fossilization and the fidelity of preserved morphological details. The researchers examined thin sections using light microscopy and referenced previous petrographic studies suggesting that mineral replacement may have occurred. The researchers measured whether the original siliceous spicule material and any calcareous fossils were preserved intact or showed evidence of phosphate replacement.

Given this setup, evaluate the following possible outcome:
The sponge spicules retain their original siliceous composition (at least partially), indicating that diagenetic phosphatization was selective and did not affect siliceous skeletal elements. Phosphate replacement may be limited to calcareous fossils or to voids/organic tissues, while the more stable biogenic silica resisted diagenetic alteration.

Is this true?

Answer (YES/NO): NO